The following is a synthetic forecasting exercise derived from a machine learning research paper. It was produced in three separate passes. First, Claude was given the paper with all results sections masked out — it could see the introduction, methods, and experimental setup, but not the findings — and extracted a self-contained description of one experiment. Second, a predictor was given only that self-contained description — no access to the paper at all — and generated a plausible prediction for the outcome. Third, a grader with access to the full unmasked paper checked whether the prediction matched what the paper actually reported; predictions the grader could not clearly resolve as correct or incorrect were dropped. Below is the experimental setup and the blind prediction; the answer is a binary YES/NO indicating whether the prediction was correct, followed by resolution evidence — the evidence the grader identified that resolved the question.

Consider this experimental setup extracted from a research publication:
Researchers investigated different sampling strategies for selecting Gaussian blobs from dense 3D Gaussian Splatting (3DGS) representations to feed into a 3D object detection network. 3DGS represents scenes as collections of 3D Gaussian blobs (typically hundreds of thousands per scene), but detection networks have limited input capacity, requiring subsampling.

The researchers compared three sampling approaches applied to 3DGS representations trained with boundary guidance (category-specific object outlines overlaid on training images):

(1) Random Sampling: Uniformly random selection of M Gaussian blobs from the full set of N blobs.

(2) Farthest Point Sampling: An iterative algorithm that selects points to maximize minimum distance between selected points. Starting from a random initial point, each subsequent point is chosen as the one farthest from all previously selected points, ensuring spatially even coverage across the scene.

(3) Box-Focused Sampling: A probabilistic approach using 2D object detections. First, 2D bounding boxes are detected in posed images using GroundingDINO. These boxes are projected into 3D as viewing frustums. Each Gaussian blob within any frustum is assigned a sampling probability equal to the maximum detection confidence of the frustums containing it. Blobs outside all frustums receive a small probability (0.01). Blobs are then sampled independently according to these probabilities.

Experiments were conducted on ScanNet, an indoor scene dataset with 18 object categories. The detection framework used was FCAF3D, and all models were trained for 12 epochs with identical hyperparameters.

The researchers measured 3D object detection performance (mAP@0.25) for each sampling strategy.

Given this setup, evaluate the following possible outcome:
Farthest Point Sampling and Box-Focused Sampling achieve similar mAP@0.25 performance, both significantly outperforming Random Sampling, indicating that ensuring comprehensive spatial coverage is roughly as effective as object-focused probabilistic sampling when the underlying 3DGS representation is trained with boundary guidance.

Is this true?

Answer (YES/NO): NO